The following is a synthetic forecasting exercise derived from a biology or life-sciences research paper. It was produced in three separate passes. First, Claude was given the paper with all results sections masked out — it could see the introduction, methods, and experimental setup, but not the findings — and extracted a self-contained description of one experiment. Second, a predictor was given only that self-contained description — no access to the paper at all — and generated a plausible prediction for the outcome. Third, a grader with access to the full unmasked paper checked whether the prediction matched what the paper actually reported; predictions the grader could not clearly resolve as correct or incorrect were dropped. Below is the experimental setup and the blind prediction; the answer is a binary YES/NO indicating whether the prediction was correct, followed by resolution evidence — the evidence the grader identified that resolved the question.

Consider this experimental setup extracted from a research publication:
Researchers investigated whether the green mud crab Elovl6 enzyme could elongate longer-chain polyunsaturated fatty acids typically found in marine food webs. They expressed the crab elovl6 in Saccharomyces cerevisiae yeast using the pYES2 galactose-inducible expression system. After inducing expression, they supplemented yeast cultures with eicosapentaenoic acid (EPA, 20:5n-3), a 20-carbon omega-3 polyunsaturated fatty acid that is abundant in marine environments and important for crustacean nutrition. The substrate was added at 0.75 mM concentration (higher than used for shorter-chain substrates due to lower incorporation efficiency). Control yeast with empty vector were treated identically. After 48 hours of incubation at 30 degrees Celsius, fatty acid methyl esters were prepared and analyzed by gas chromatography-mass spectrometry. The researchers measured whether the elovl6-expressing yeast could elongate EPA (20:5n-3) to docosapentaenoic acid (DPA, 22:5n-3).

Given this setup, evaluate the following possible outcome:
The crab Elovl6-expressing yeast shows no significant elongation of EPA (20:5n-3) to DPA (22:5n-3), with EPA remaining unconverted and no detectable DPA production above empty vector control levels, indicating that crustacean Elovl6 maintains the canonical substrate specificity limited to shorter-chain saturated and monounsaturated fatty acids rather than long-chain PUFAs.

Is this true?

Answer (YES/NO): NO